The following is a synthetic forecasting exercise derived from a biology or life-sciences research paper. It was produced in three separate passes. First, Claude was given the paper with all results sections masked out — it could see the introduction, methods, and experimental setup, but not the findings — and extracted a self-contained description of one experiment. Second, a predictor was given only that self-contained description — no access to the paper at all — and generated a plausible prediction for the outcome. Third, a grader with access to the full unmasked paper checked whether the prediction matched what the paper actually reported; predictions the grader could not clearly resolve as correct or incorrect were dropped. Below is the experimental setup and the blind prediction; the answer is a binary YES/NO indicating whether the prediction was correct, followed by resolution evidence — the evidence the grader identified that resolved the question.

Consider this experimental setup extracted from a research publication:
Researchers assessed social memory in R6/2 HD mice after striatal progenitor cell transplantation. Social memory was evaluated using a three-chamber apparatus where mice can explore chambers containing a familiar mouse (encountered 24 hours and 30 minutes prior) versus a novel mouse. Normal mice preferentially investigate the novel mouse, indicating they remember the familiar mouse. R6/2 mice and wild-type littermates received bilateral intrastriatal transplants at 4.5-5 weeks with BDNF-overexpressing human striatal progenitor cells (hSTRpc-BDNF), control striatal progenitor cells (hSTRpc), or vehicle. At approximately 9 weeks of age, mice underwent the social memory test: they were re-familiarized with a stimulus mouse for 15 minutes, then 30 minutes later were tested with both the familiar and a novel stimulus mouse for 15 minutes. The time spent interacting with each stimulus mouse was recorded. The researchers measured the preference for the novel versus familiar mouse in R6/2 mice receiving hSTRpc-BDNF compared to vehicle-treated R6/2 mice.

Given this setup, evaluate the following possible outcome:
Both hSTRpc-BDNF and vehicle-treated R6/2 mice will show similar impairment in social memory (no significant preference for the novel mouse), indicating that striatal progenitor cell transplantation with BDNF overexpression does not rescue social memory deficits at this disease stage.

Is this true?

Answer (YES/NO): NO